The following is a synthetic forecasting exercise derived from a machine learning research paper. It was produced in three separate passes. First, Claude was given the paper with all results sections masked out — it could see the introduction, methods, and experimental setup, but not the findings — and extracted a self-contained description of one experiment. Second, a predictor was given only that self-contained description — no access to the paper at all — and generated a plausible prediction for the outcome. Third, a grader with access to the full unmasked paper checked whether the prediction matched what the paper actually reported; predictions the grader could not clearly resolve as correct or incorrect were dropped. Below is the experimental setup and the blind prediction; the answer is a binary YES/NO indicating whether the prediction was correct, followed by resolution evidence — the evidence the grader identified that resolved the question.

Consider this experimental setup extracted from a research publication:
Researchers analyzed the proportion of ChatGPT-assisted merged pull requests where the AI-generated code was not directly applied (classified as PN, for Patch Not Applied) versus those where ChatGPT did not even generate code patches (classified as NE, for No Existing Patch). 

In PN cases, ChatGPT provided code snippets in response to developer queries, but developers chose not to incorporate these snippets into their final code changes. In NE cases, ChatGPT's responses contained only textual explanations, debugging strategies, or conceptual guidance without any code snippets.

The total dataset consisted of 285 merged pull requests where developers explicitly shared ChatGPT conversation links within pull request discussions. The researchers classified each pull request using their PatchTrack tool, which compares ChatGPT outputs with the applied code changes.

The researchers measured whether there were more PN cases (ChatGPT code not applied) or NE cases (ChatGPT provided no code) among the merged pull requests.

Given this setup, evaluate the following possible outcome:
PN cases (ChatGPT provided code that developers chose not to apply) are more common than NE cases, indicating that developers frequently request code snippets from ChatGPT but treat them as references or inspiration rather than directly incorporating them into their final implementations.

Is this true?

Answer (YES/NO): NO